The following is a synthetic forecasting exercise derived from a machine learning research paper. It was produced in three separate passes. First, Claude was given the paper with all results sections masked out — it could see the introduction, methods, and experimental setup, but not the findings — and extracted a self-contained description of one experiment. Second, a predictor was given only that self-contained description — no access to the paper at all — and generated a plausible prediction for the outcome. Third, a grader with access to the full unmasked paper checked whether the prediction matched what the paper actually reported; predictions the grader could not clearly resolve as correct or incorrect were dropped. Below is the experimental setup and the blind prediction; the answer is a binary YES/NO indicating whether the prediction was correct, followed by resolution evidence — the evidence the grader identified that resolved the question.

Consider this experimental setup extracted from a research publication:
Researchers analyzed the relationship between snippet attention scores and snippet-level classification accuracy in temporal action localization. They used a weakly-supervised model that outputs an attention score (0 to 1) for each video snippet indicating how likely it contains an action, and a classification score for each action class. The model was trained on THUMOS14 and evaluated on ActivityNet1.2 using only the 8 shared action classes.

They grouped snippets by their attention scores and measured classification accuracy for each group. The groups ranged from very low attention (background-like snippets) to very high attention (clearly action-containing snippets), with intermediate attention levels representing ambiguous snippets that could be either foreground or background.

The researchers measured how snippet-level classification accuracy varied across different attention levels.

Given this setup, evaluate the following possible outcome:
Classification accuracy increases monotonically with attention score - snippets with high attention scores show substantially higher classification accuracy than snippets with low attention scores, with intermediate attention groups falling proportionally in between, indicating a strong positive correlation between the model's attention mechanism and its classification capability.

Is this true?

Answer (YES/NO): NO